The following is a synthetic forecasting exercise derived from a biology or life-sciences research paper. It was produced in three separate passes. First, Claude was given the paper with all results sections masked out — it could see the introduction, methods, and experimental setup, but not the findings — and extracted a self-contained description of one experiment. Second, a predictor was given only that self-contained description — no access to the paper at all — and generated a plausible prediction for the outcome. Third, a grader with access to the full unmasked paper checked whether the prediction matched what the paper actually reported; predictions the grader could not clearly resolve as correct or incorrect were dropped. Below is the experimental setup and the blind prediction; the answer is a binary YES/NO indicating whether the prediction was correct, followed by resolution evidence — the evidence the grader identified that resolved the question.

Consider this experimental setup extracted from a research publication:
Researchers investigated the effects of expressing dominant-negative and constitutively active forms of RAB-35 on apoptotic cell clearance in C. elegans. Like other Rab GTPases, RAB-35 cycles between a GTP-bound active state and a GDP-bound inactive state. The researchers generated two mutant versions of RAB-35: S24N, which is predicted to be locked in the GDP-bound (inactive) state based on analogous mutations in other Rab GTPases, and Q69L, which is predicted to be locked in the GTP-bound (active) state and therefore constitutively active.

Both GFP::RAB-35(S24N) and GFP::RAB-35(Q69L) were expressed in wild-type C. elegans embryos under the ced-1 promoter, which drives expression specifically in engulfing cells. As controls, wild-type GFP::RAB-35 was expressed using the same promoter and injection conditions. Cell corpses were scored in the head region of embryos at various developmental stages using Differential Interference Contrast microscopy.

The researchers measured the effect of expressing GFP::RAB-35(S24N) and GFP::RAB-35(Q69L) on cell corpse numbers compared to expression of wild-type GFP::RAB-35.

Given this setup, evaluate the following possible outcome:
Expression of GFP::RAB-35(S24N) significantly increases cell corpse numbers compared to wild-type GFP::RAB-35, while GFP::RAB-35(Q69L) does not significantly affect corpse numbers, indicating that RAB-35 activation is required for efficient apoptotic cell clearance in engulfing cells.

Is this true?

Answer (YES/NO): NO